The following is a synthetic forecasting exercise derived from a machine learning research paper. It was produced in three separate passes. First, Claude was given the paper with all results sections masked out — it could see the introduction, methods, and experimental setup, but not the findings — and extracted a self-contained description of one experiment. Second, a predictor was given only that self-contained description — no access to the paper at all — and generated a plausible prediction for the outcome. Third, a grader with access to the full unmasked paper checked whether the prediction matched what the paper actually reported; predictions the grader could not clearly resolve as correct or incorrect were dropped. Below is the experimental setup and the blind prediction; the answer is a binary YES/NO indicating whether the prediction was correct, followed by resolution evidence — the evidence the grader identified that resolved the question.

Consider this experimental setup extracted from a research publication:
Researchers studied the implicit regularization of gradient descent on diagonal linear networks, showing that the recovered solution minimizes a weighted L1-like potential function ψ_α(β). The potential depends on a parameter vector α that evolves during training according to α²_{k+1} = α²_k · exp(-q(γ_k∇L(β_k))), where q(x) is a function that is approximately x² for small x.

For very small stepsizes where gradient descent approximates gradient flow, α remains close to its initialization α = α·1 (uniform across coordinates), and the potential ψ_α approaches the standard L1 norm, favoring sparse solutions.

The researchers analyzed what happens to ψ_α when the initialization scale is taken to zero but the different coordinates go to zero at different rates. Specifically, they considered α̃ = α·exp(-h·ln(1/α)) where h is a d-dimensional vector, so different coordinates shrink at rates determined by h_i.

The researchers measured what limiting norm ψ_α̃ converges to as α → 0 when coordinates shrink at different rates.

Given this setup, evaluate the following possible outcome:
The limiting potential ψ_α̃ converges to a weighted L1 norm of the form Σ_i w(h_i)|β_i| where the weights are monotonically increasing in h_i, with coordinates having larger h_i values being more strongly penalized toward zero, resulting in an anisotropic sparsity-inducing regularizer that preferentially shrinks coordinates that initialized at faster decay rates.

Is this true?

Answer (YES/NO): YES